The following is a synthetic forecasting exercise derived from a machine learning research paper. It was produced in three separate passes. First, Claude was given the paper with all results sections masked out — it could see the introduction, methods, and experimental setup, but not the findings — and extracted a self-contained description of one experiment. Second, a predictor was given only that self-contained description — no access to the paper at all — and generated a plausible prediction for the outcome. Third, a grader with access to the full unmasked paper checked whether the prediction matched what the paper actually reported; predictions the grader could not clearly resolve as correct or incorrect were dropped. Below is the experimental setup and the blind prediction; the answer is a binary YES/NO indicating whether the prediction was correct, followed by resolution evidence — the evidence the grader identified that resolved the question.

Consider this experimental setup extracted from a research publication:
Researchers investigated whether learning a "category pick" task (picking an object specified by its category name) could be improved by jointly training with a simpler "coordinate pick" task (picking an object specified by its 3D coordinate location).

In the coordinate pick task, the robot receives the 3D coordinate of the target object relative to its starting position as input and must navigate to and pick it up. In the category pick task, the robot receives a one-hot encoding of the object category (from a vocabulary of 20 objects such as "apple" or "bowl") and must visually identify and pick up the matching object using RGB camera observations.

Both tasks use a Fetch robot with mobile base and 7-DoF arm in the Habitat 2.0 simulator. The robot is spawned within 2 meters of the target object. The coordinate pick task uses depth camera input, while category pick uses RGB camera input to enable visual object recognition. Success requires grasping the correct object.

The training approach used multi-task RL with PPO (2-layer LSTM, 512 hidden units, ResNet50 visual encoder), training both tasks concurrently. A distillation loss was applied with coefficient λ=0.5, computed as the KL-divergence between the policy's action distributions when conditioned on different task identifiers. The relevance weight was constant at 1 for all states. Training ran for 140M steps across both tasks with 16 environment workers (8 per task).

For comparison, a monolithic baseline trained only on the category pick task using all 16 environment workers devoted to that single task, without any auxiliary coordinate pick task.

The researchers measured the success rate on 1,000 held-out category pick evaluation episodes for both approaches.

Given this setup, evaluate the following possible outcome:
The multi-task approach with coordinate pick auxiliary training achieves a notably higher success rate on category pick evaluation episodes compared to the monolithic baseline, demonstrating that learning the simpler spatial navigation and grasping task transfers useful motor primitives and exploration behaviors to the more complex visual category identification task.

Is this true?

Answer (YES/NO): YES